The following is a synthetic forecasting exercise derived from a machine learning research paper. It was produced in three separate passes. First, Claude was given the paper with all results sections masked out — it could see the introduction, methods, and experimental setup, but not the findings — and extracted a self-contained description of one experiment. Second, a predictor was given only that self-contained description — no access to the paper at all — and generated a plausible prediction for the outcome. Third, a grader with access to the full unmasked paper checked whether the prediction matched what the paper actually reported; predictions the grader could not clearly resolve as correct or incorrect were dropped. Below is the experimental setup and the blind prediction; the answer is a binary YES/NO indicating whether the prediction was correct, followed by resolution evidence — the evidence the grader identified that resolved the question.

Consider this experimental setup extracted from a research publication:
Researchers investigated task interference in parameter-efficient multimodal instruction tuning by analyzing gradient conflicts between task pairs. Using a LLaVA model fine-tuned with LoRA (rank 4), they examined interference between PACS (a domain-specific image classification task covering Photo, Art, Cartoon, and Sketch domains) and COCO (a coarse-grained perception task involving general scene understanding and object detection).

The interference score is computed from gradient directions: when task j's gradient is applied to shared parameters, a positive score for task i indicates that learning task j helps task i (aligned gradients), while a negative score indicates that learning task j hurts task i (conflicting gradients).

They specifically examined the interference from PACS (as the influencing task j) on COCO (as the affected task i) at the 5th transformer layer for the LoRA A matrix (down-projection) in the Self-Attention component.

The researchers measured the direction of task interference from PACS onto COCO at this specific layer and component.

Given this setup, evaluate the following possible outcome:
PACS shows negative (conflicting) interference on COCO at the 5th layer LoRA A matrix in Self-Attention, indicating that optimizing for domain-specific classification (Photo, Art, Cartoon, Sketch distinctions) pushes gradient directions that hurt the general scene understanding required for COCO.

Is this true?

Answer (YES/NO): YES